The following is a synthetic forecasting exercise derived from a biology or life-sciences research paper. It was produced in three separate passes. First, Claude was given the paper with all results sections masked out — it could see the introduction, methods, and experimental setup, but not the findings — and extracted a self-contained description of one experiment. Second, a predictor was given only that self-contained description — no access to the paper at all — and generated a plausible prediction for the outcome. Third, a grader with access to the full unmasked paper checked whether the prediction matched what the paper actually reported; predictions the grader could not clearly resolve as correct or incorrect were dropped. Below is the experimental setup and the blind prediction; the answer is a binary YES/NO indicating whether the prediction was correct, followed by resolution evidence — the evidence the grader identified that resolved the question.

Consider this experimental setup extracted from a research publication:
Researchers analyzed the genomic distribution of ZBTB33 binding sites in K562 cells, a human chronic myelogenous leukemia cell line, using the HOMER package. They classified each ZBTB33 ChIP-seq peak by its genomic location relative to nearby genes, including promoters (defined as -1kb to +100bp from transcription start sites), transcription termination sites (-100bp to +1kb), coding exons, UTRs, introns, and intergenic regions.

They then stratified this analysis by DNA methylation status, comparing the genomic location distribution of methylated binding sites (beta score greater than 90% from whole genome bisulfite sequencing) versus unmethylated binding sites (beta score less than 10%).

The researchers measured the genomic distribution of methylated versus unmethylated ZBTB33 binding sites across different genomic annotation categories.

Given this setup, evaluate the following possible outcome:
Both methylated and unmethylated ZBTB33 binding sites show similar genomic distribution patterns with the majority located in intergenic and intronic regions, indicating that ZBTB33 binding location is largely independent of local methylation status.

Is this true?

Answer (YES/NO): NO